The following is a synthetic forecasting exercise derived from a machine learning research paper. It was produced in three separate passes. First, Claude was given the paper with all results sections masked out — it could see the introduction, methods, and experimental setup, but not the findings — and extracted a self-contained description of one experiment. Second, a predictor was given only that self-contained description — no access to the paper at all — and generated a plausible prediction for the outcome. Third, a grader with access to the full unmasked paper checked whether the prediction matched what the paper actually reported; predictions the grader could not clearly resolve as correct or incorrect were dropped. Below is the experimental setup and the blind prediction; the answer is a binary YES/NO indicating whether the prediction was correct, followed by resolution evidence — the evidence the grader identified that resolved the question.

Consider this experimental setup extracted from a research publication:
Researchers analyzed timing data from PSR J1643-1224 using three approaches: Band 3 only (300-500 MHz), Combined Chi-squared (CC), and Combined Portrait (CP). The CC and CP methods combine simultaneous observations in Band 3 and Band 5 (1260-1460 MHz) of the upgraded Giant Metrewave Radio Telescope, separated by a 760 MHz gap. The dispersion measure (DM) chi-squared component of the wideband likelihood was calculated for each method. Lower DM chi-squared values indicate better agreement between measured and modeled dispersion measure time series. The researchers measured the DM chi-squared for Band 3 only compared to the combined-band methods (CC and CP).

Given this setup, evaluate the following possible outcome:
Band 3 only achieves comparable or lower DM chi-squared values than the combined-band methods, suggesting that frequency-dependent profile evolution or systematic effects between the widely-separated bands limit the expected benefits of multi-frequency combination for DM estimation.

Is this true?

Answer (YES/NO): NO